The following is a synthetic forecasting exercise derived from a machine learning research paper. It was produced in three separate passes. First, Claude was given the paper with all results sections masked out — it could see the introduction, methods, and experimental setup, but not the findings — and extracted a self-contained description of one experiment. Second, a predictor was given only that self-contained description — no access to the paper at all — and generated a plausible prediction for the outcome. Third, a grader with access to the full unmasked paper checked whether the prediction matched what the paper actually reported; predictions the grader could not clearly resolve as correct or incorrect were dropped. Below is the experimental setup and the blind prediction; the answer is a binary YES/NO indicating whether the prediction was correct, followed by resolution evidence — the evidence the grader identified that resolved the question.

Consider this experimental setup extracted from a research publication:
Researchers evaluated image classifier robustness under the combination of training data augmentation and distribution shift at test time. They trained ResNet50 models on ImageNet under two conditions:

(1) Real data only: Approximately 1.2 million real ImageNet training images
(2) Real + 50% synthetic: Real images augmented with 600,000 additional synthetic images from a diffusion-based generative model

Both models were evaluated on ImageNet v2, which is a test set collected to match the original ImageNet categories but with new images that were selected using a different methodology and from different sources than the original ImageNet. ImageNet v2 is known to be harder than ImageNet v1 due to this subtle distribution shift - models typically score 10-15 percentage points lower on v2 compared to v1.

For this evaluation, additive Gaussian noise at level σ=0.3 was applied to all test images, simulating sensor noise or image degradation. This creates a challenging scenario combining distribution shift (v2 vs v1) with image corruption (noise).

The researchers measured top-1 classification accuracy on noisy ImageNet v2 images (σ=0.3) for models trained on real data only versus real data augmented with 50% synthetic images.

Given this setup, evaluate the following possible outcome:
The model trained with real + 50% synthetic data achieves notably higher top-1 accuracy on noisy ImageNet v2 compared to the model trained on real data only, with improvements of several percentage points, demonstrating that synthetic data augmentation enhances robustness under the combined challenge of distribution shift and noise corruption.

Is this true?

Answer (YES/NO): NO